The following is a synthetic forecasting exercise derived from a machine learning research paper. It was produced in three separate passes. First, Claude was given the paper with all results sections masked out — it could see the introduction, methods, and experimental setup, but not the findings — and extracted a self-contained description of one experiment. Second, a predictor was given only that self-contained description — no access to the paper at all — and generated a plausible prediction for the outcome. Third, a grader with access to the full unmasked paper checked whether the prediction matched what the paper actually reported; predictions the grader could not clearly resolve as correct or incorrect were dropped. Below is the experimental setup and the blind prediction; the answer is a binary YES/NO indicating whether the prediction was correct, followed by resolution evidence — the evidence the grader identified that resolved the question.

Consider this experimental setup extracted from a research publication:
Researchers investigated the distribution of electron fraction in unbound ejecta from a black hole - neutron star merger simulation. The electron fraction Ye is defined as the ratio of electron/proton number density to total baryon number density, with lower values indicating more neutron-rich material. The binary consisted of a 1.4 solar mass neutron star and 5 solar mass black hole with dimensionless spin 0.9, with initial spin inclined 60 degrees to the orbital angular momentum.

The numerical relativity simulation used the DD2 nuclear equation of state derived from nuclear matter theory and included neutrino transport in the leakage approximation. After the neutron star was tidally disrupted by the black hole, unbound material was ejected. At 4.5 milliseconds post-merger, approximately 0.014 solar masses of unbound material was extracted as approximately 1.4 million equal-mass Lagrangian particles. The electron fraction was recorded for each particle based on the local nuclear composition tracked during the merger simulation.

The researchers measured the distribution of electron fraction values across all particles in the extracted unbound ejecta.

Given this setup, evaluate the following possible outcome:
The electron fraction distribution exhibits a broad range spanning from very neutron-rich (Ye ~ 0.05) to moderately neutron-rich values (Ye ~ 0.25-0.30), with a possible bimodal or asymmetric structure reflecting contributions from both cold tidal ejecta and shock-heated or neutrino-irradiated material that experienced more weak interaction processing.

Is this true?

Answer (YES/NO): NO